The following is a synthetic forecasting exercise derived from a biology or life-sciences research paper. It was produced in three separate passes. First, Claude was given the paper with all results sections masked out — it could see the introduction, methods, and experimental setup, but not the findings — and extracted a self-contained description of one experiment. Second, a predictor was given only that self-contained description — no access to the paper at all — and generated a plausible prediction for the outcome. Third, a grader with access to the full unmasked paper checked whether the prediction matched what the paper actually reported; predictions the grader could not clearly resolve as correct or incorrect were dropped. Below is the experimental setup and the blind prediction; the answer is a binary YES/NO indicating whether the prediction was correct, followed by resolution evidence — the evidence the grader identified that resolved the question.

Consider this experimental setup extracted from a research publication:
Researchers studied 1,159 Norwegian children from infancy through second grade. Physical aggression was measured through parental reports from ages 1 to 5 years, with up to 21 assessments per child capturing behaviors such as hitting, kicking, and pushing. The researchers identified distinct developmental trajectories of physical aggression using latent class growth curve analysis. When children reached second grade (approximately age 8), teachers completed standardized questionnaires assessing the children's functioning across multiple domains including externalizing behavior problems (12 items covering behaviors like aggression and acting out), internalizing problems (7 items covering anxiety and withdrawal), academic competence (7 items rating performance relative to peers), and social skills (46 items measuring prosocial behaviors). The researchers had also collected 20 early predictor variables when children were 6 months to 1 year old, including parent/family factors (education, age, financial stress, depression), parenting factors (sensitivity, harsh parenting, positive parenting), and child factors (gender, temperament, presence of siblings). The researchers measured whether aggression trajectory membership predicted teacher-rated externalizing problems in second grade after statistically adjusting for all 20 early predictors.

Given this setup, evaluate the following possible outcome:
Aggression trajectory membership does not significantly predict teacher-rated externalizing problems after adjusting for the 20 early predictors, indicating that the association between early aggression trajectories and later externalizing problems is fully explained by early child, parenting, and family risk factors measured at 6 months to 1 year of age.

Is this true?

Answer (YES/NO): NO